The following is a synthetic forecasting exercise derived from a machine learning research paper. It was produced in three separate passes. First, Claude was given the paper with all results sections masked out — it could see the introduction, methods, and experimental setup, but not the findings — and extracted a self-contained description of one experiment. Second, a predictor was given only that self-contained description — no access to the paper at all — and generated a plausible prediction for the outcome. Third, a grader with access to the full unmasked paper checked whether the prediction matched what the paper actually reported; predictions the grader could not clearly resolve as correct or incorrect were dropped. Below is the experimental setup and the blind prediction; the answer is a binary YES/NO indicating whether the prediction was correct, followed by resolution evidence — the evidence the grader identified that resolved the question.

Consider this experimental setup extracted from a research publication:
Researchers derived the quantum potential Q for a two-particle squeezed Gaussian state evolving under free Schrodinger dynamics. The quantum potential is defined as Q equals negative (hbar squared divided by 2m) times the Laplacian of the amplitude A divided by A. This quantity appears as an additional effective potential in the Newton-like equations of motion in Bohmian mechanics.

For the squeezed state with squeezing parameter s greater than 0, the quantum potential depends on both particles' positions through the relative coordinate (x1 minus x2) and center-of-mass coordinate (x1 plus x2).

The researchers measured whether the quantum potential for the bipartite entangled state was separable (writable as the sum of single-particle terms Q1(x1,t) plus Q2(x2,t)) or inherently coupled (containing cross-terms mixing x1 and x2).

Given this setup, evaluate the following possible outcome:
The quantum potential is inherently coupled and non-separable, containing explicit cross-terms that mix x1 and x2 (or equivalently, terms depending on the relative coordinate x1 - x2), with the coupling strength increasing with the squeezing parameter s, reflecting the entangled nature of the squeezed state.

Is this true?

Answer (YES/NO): NO